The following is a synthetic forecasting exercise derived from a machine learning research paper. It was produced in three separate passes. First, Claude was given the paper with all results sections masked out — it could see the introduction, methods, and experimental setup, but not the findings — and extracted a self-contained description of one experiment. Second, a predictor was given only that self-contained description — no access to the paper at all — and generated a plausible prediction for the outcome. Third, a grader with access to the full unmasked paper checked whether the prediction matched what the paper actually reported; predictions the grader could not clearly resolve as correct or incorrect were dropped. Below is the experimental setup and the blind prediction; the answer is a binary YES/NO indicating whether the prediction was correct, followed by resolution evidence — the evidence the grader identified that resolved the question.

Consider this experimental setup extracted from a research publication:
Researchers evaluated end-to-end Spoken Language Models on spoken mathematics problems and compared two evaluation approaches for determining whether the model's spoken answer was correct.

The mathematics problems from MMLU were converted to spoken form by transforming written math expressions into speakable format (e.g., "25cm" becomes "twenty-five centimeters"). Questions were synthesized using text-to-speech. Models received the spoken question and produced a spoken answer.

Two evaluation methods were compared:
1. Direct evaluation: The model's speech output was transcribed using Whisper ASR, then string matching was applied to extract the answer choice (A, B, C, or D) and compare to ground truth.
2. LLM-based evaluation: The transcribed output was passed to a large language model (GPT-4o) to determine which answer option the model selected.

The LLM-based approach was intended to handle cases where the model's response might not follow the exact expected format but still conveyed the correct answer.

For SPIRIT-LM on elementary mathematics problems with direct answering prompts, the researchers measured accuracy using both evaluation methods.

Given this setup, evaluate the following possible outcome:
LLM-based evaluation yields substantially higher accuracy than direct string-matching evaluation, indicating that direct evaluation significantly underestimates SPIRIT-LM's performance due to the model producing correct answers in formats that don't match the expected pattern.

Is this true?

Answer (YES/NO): NO